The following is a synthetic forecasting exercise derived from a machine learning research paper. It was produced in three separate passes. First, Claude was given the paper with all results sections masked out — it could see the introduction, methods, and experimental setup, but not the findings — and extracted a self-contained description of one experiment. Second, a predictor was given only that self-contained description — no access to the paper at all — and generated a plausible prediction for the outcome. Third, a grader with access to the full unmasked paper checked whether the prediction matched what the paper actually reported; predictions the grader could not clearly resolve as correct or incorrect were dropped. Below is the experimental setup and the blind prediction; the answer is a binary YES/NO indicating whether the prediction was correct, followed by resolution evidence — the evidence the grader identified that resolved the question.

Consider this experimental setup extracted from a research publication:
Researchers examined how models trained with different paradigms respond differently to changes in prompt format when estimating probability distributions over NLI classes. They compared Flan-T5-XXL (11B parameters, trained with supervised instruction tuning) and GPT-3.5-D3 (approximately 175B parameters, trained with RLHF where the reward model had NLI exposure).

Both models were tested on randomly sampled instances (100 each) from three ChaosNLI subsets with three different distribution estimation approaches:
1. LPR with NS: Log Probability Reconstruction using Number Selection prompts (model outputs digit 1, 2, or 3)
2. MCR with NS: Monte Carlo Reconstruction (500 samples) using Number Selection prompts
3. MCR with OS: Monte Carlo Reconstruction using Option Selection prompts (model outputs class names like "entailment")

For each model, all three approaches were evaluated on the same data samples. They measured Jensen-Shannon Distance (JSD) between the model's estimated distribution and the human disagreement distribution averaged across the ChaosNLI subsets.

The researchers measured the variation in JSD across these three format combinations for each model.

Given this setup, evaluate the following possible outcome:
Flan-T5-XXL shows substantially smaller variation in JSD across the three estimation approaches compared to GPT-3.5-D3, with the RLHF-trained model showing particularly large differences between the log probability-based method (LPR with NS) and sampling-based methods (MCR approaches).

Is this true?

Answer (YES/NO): NO